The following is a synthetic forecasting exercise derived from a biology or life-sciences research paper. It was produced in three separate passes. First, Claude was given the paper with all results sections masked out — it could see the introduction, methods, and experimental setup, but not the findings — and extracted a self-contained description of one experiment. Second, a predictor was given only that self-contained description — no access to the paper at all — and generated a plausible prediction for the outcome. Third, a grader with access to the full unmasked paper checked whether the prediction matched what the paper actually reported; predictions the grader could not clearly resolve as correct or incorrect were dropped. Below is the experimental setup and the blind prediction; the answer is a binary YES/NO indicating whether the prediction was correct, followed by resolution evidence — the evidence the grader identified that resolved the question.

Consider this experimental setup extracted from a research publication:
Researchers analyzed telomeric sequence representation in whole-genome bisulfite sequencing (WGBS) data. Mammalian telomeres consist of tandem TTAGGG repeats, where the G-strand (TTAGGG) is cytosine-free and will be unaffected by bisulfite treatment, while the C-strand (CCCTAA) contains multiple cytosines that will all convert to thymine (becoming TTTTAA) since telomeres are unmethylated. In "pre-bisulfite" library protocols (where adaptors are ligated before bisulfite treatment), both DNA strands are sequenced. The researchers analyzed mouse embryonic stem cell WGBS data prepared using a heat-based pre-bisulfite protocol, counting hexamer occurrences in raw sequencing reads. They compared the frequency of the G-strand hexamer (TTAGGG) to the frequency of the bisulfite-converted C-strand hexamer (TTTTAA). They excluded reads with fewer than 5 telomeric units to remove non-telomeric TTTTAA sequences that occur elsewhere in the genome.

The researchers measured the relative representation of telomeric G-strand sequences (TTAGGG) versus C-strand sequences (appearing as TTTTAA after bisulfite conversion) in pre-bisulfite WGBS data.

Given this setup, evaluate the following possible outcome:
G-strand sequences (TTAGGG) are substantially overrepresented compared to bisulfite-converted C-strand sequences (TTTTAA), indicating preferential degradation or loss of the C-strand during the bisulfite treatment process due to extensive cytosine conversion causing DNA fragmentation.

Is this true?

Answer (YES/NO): YES